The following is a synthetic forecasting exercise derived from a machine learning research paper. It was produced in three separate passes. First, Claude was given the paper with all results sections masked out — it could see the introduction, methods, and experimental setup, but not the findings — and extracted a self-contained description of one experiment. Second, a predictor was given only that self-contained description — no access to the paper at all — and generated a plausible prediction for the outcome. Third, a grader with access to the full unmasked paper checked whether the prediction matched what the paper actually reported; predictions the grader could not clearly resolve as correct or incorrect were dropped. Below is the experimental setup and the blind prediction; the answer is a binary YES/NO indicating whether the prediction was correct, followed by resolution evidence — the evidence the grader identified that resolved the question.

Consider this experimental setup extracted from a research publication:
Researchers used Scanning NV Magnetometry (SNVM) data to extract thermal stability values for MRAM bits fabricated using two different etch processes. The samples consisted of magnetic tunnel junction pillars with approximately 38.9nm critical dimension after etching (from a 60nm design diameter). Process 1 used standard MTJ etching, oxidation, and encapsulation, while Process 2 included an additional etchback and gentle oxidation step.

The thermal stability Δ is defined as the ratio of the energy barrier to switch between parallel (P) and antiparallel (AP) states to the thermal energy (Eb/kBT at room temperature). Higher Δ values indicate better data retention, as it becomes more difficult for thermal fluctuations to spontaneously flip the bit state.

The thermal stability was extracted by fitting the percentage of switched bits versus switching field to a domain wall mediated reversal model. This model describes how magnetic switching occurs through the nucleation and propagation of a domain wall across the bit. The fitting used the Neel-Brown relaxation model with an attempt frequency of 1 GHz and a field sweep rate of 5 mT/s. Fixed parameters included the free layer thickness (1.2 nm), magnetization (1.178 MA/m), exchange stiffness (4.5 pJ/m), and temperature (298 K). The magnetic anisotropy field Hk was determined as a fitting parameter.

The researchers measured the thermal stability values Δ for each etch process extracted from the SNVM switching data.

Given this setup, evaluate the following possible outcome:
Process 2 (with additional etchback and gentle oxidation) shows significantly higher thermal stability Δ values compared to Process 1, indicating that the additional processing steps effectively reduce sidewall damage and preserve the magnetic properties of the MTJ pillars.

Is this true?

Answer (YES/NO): YES